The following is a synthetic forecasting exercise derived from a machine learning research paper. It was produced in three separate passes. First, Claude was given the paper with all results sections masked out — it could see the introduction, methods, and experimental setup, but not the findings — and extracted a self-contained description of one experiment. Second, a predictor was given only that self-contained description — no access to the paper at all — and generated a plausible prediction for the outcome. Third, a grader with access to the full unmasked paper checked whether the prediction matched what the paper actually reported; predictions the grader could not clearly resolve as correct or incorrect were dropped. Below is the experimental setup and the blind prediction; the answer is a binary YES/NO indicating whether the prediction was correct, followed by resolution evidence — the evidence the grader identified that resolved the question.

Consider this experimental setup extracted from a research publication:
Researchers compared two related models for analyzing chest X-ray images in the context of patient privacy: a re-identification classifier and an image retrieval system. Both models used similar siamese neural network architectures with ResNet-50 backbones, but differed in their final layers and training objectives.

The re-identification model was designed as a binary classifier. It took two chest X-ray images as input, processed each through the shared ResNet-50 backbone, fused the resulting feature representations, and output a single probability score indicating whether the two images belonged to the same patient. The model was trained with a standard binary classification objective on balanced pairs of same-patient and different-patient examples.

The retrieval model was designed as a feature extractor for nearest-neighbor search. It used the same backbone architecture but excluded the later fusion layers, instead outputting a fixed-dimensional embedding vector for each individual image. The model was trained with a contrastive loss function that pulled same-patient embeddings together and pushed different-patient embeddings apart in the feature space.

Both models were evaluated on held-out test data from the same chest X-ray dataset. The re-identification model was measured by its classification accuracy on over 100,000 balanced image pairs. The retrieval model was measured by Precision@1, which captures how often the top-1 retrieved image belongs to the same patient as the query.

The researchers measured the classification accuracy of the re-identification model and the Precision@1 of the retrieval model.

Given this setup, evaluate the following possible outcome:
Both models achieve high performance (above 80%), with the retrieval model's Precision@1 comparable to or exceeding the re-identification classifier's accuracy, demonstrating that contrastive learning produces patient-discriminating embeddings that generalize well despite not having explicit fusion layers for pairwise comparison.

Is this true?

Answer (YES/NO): YES